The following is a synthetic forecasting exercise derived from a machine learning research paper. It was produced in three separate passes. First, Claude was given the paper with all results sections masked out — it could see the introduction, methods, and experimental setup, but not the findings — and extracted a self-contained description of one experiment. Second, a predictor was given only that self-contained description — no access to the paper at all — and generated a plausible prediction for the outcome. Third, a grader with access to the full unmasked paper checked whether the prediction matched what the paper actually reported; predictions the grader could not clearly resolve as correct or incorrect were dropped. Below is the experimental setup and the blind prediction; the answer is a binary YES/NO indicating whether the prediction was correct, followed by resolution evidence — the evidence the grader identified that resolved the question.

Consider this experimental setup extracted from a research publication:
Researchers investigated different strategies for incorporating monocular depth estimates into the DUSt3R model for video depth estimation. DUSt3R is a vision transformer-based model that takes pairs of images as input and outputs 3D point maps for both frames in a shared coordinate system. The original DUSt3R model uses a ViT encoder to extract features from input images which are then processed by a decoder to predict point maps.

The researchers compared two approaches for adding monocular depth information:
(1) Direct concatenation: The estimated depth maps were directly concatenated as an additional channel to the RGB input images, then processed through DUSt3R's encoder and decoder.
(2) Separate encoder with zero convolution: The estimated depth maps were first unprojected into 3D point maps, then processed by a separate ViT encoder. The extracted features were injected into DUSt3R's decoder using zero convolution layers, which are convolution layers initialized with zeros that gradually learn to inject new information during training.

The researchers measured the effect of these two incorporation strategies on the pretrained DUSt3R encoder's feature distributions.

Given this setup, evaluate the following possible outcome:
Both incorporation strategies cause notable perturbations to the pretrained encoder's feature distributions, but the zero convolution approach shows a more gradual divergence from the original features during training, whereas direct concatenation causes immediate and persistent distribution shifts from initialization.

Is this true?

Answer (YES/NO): NO